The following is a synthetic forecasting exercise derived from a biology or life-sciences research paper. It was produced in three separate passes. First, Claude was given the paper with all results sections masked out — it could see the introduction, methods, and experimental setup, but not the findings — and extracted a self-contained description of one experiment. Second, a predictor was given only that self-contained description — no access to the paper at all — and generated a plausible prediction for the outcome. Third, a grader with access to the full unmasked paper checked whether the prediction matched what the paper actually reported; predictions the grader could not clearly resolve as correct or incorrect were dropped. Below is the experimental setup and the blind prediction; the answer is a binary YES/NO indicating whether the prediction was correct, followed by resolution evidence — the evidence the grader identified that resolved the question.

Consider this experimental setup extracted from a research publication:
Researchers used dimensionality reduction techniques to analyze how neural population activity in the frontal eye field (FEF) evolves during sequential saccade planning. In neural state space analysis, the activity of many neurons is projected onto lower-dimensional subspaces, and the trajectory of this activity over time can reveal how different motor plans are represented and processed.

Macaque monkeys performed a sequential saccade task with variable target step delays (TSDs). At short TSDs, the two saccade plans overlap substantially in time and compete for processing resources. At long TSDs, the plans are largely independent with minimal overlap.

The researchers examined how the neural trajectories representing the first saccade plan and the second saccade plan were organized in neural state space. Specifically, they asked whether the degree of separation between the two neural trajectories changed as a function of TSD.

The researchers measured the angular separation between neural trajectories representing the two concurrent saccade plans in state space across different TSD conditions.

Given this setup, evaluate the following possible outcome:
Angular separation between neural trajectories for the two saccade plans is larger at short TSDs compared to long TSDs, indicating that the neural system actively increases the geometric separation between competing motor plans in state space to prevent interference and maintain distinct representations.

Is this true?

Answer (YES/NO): YES